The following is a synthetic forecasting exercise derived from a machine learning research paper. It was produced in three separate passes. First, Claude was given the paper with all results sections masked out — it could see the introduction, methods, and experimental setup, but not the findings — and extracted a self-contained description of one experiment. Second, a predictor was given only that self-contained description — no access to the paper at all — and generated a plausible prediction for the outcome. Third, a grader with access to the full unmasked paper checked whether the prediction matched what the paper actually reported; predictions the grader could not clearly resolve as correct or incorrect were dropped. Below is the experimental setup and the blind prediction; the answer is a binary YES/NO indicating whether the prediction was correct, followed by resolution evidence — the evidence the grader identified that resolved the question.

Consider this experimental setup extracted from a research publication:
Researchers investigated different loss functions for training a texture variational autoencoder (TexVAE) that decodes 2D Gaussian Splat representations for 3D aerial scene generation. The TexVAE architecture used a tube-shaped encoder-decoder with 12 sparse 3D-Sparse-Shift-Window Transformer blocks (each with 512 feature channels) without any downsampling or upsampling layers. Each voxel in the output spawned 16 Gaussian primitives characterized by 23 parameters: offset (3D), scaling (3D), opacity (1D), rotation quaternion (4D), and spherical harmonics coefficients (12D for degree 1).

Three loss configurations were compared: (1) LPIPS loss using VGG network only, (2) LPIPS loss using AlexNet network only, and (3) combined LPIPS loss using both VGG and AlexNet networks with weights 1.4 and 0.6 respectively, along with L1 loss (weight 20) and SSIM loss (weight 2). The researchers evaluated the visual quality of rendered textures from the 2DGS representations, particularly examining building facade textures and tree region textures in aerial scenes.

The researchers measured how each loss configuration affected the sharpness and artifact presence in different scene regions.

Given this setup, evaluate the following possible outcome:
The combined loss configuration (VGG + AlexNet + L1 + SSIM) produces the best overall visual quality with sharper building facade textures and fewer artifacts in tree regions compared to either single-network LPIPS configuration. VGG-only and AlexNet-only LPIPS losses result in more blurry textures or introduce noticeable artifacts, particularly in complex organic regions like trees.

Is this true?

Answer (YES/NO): NO